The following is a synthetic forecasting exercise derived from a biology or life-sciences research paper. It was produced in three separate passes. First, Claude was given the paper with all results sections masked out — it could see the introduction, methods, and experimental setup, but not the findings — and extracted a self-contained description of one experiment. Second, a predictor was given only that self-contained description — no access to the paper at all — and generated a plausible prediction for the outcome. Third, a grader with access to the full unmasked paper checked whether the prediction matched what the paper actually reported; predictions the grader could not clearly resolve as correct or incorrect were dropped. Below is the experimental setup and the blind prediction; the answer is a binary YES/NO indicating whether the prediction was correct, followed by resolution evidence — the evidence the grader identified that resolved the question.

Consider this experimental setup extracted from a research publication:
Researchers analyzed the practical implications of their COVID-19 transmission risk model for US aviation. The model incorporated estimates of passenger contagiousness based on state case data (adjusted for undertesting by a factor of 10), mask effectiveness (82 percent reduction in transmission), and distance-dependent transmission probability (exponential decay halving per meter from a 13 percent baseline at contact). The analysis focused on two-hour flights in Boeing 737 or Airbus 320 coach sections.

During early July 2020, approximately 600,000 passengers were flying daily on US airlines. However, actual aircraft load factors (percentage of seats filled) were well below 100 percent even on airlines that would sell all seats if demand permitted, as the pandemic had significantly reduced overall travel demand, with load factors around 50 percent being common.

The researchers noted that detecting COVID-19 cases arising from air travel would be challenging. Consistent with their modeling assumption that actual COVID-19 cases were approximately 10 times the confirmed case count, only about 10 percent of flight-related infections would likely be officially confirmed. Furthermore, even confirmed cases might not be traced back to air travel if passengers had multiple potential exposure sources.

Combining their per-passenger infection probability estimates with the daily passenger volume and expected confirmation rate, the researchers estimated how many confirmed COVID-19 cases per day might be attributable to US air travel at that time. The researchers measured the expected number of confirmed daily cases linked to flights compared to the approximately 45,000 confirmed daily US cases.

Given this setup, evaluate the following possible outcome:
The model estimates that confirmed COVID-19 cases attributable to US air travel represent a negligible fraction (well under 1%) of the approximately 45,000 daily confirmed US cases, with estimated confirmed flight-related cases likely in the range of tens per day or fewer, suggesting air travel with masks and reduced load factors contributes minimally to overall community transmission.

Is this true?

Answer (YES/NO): YES